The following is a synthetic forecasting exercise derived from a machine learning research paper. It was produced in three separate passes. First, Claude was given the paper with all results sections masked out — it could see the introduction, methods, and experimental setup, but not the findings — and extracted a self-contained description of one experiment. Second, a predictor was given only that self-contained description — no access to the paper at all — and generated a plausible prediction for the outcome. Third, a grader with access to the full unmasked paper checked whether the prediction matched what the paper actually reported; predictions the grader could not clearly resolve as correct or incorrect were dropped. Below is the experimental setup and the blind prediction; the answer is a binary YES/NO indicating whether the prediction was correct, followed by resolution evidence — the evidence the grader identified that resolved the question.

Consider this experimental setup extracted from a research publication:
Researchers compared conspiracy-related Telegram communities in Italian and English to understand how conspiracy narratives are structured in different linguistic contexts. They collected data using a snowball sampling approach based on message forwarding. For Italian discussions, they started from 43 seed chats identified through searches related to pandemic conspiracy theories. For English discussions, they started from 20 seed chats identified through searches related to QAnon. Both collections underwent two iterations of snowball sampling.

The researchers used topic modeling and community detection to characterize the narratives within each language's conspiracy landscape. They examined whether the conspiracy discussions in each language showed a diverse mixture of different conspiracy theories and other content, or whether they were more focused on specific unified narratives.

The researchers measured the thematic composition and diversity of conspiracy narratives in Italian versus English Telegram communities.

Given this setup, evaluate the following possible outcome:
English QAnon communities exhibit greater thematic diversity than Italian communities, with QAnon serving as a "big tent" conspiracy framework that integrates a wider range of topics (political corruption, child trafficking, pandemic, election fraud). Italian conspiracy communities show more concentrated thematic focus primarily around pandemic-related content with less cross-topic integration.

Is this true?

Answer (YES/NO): NO